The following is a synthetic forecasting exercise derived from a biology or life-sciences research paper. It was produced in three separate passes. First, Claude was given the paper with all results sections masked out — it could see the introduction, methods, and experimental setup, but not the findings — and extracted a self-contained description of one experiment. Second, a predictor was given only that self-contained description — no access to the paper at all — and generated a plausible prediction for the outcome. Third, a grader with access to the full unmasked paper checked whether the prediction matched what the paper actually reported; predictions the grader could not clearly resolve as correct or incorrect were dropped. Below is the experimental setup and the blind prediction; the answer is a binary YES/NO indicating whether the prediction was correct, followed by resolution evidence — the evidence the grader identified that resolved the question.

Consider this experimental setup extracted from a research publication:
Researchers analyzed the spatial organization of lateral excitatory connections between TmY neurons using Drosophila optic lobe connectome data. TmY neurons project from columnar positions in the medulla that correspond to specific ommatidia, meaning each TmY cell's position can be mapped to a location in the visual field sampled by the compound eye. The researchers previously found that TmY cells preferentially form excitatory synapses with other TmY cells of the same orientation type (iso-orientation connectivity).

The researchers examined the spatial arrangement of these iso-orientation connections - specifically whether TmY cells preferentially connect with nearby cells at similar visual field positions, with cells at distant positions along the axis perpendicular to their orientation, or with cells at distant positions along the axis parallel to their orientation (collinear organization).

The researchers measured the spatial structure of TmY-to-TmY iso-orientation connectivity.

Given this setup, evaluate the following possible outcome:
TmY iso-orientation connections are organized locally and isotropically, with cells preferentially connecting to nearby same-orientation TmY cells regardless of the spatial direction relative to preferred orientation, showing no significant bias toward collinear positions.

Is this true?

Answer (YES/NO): NO